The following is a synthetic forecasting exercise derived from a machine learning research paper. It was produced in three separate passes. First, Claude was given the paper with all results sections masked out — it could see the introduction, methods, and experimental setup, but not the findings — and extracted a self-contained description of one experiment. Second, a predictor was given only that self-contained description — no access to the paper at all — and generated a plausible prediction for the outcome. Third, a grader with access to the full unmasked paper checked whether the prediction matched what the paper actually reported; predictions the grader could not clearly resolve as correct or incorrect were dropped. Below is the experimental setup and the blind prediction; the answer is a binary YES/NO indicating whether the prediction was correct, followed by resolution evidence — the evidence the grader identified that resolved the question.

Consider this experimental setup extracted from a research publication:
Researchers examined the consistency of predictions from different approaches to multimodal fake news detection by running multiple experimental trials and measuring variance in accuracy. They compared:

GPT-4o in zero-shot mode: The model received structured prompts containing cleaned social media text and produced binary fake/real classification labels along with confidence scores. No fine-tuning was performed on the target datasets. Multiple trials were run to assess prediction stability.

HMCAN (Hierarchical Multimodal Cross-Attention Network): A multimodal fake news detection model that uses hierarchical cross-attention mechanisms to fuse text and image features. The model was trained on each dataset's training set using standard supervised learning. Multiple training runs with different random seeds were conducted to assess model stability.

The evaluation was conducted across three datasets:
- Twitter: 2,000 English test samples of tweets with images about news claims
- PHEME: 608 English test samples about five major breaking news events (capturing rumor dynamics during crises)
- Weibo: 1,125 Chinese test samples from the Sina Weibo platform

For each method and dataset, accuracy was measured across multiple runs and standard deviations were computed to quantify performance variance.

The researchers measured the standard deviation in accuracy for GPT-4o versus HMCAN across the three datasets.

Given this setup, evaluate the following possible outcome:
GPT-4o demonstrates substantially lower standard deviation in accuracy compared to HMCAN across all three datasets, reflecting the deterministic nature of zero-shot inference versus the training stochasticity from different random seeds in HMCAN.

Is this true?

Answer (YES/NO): NO